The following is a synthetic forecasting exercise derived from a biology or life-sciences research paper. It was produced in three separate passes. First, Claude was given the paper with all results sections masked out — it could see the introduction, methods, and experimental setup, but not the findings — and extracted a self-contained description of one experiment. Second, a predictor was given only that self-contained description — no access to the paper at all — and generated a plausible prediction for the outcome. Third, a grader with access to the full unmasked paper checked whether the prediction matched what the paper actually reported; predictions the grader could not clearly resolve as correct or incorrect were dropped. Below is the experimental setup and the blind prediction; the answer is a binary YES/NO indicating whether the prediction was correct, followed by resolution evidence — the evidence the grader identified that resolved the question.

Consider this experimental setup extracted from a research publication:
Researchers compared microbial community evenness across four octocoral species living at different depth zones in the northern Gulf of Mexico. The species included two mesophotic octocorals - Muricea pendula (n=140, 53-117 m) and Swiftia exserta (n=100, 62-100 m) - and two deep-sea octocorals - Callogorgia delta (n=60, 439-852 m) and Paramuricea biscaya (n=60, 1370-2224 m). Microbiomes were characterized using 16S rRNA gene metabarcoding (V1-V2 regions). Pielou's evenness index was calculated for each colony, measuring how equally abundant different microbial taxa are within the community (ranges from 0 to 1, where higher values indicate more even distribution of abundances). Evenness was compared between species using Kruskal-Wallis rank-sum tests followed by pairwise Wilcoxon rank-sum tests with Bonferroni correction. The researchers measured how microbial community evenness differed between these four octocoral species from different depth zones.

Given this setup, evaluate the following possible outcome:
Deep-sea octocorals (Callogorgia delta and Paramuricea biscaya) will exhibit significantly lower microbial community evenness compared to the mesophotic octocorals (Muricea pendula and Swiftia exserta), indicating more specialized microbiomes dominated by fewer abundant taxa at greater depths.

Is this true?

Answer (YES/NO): NO